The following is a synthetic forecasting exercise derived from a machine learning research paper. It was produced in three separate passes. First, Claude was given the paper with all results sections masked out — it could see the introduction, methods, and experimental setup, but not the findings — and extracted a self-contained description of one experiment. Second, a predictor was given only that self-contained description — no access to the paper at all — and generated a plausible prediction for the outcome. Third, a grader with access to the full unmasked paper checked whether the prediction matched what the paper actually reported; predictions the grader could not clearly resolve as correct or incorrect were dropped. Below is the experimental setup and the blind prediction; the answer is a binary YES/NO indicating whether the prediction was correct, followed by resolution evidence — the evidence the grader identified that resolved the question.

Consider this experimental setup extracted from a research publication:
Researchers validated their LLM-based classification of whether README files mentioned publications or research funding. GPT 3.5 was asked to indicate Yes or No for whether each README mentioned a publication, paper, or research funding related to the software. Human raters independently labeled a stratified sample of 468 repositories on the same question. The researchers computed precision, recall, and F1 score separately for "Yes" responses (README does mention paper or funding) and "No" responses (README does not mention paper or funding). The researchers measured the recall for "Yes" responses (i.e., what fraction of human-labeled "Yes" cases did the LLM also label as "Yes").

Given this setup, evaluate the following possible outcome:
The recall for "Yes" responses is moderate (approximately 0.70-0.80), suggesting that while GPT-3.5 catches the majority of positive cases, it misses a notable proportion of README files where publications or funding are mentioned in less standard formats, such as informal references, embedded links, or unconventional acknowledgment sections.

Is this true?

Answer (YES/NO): NO